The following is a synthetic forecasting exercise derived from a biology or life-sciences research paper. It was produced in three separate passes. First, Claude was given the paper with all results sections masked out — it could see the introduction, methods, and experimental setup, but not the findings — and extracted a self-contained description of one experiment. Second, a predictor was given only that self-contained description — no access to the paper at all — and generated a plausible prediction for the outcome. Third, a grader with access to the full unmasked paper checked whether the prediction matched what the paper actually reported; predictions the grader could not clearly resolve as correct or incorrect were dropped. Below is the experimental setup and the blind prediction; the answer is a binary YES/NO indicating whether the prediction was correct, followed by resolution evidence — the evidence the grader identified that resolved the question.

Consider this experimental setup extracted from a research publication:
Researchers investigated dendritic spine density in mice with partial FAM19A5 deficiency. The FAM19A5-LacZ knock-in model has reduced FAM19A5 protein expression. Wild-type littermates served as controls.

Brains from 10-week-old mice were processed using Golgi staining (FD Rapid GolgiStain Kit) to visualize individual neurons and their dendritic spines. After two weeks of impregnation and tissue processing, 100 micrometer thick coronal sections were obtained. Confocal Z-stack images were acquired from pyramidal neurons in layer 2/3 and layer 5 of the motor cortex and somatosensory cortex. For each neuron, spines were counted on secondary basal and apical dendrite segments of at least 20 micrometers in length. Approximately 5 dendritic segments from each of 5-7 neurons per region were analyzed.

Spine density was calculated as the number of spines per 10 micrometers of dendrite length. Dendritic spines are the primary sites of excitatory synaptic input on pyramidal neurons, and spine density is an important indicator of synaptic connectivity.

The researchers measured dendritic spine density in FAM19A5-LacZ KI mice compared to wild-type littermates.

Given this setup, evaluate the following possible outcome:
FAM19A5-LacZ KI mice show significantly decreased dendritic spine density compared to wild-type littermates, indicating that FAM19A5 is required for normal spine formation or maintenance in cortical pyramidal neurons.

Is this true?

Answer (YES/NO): NO